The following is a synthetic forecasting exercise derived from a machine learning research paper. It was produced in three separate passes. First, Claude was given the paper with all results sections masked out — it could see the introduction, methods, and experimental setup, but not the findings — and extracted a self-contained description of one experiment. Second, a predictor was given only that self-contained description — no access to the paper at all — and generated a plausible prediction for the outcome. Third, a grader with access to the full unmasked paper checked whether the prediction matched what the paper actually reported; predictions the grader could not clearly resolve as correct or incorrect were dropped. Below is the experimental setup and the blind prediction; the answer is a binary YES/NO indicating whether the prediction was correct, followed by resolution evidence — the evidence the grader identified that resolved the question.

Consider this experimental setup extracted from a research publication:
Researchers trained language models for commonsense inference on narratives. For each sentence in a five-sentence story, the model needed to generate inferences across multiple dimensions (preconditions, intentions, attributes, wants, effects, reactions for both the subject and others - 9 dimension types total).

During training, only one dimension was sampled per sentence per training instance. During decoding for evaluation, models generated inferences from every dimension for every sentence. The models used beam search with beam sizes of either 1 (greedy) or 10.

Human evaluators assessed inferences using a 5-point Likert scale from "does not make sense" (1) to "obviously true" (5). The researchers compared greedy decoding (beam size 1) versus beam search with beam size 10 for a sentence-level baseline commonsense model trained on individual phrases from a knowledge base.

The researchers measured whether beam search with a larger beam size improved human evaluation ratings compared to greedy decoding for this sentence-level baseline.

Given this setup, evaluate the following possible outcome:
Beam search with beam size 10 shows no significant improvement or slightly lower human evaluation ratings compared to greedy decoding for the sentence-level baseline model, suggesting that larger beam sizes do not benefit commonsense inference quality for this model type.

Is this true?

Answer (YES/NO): NO